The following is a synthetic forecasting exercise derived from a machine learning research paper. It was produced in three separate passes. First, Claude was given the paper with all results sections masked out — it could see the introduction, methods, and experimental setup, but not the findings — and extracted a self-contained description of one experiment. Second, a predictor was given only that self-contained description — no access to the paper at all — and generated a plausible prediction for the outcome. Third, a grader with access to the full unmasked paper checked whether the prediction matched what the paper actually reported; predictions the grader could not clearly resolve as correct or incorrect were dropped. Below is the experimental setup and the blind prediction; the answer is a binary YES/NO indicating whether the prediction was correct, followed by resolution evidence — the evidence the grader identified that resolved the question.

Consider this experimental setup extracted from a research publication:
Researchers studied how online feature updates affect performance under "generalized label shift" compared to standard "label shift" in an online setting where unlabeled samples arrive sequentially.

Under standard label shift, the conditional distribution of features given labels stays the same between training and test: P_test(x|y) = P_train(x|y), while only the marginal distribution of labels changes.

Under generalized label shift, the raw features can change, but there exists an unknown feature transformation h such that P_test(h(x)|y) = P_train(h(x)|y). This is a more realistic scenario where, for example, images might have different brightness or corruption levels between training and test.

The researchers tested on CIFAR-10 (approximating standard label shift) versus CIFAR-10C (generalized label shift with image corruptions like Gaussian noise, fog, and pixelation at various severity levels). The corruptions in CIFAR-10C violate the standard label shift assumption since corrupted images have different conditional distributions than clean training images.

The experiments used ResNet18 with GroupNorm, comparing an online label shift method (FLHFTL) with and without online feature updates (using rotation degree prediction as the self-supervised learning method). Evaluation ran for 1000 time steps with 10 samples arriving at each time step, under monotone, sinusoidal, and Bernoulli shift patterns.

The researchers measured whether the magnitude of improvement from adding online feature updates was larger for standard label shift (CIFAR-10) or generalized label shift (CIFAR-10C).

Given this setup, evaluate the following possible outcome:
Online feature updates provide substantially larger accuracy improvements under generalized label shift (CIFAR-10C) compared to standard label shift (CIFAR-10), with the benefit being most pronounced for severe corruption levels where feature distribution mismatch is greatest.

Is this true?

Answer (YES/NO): YES